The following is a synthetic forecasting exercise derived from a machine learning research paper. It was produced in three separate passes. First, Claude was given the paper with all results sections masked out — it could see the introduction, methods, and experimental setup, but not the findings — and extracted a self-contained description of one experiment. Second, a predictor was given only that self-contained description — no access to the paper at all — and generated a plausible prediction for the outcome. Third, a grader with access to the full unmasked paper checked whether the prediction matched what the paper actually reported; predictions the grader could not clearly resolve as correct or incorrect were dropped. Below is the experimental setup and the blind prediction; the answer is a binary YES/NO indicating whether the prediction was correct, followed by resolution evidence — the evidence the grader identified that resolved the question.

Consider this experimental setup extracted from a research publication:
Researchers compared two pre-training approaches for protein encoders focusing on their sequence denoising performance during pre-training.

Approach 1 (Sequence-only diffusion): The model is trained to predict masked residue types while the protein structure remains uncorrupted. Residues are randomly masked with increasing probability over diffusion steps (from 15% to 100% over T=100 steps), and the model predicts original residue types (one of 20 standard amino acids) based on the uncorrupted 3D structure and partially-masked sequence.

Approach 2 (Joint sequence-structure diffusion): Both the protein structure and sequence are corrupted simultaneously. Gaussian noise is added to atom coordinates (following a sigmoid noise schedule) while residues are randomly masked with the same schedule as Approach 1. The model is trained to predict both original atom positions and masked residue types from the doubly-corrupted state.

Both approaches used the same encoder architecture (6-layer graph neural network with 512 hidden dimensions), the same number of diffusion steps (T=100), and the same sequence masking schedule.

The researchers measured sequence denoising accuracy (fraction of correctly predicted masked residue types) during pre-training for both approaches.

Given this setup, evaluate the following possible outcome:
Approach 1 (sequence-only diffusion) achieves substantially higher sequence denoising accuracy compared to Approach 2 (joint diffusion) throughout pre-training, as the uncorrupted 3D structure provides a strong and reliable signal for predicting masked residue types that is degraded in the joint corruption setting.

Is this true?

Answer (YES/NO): YES